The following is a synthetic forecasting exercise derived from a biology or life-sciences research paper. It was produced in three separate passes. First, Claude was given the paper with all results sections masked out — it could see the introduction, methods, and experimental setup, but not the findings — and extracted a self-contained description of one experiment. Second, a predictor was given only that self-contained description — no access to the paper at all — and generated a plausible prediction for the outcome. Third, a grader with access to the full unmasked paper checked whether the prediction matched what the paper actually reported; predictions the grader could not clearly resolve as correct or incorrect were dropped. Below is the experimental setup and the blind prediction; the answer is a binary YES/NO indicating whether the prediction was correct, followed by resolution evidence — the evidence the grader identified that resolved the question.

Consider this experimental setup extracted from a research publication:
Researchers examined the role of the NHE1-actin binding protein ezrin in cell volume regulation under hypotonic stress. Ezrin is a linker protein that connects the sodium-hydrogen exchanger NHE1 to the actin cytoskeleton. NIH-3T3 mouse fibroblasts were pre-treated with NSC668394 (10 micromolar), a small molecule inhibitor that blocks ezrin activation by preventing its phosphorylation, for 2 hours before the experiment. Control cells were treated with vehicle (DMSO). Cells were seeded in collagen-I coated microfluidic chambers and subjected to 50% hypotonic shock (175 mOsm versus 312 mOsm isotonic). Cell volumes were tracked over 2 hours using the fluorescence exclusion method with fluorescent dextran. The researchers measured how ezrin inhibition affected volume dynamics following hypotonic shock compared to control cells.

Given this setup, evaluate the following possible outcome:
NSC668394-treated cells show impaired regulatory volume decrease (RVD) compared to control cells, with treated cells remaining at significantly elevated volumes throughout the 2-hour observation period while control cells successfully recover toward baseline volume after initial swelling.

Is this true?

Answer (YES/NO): NO